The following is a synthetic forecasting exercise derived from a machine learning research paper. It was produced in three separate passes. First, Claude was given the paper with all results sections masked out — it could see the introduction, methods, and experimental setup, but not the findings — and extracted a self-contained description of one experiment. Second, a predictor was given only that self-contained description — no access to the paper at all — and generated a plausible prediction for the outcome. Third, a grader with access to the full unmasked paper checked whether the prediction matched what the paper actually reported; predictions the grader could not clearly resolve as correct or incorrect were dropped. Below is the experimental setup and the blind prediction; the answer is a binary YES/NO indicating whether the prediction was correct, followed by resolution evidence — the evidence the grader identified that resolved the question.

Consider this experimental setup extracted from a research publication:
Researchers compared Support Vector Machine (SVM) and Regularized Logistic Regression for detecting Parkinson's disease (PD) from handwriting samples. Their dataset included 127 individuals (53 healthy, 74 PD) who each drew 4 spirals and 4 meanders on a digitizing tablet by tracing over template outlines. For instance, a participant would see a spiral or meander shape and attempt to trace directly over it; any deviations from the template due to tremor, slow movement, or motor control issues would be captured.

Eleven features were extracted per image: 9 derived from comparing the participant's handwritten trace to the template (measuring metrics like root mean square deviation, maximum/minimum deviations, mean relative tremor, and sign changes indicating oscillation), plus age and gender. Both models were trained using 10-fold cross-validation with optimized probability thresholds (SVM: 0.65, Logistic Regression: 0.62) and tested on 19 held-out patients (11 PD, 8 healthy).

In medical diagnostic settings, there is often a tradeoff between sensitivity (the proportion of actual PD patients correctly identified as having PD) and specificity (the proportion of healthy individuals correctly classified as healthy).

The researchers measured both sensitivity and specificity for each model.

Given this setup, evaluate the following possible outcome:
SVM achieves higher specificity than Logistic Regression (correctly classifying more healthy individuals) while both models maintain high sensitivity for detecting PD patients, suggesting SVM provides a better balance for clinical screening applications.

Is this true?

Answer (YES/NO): NO